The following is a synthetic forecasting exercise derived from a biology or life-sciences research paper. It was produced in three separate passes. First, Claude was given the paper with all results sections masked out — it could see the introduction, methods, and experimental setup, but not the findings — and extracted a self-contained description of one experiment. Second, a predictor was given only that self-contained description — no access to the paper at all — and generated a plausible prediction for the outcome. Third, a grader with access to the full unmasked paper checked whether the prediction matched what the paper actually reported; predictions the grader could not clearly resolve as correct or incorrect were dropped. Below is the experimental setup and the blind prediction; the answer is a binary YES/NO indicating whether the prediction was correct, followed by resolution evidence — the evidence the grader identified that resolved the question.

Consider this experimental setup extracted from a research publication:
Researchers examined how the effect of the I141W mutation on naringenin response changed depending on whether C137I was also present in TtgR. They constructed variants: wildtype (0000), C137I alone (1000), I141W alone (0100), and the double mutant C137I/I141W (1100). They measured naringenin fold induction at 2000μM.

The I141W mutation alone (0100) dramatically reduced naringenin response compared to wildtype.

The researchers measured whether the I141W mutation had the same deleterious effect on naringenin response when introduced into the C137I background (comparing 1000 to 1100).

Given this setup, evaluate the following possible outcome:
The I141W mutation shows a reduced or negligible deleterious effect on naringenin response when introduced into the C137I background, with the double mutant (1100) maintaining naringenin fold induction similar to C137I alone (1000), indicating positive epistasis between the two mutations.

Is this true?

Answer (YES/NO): NO